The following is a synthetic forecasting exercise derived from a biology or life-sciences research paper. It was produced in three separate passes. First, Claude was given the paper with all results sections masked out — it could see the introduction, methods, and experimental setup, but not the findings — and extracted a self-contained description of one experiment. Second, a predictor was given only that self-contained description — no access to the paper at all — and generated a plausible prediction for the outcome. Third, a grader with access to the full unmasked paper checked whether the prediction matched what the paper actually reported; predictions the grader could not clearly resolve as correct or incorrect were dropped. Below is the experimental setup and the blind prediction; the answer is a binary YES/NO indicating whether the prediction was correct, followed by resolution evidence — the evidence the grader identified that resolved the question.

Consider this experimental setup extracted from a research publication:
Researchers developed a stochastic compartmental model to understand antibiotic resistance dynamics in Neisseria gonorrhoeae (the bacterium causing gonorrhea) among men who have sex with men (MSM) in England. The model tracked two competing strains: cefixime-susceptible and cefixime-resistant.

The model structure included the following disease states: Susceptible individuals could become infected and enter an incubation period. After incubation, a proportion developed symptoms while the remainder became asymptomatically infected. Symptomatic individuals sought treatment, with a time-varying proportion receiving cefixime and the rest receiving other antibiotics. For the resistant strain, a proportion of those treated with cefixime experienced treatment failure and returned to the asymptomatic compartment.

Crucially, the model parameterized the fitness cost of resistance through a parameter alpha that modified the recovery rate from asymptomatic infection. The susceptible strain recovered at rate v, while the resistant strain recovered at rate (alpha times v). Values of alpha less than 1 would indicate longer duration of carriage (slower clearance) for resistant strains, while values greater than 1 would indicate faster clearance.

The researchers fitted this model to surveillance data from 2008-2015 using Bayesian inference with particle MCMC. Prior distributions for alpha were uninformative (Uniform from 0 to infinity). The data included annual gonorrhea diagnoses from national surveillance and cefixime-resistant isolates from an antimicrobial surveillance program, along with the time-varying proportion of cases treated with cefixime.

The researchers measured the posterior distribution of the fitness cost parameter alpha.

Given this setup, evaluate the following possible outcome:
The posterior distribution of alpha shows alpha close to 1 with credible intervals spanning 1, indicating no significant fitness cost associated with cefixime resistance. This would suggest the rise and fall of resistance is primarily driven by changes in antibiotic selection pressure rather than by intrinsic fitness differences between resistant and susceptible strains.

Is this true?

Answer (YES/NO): NO